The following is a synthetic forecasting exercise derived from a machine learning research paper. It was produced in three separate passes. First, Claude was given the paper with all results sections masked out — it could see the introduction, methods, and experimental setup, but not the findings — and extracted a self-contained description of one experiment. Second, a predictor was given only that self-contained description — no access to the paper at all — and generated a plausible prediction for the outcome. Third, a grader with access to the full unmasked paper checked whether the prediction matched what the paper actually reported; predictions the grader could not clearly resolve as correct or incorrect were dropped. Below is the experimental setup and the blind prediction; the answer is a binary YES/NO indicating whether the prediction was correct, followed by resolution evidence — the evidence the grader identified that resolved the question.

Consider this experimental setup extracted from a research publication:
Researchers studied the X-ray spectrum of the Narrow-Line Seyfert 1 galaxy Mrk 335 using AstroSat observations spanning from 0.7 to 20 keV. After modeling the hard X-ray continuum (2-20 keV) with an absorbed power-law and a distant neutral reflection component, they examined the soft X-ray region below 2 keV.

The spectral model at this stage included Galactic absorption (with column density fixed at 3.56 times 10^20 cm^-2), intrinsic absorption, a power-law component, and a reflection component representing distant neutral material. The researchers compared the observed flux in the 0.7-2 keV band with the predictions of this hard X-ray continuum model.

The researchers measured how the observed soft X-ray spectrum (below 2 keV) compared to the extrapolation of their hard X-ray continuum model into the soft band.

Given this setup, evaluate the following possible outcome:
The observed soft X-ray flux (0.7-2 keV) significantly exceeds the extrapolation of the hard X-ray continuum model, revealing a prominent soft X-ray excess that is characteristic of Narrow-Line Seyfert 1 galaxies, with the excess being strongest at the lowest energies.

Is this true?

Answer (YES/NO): YES